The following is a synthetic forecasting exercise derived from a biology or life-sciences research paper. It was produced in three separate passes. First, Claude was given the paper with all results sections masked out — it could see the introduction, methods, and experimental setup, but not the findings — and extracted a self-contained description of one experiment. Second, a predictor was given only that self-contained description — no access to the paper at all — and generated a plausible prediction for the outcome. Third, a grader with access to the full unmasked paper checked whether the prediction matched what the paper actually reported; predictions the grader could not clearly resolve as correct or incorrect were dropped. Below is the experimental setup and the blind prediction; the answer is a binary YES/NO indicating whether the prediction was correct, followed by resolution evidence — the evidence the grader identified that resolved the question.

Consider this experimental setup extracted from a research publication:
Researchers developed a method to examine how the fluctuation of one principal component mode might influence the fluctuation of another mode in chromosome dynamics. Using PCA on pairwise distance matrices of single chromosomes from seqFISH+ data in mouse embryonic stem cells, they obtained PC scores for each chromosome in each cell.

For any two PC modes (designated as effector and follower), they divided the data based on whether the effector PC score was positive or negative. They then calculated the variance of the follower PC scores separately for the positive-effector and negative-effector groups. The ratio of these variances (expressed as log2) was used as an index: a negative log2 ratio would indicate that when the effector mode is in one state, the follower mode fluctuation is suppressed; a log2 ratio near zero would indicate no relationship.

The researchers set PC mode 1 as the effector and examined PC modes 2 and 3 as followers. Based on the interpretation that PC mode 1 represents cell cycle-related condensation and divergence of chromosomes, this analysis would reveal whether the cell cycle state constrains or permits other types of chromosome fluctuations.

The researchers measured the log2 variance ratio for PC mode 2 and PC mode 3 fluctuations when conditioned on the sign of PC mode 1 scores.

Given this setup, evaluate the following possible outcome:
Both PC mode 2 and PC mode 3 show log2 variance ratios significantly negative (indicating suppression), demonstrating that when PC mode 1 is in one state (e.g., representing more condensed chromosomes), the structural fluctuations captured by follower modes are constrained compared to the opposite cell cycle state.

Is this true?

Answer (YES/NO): NO